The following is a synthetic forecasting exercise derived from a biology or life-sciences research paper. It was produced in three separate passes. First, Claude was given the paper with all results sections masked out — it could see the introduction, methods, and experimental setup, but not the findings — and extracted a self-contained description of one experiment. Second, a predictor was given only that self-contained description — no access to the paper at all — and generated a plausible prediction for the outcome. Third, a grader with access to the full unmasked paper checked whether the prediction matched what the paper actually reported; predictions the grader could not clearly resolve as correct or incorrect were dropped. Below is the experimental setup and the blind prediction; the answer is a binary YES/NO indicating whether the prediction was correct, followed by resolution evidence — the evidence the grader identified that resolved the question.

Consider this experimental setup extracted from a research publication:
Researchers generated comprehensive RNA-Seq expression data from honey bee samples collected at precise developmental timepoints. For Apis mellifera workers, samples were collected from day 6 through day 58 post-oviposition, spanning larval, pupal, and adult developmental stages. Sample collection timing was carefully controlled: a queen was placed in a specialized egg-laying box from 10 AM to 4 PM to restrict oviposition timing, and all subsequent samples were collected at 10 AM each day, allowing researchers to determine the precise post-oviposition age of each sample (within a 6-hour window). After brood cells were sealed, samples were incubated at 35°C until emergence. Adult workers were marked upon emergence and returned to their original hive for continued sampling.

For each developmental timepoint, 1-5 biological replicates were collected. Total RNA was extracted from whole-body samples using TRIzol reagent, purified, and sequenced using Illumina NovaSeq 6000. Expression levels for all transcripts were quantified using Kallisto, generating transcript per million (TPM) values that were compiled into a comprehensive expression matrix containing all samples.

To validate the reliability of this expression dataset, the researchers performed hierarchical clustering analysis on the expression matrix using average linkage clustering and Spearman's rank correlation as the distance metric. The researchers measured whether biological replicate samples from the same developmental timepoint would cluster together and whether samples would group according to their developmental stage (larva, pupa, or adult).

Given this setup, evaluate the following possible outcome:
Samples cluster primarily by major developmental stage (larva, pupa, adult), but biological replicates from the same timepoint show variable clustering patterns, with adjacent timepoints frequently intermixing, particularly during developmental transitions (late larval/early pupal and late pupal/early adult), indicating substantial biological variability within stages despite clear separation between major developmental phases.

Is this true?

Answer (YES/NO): NO